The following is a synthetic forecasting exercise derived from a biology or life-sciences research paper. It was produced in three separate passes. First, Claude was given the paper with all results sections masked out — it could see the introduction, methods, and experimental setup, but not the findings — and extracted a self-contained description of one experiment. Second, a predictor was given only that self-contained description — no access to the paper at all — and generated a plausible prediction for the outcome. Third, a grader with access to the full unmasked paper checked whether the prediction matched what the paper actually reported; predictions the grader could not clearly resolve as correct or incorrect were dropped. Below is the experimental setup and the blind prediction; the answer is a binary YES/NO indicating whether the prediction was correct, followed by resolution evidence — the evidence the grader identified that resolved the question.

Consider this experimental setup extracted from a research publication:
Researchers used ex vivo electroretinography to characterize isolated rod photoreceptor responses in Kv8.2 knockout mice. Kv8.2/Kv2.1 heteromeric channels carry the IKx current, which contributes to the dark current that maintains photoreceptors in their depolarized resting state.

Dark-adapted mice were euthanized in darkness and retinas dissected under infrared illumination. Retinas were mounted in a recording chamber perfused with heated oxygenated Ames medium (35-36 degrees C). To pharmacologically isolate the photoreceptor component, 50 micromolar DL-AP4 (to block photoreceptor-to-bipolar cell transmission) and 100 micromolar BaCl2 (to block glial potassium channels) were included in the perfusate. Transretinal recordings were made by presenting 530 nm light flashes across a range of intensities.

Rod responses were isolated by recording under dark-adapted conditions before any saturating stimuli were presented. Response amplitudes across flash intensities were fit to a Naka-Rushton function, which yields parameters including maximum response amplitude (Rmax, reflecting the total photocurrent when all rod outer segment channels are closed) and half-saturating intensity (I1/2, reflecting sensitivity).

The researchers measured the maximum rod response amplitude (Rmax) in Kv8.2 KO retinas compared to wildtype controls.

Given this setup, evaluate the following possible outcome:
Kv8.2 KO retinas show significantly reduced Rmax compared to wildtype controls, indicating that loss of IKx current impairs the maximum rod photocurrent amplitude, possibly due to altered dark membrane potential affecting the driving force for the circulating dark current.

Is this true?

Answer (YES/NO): YES